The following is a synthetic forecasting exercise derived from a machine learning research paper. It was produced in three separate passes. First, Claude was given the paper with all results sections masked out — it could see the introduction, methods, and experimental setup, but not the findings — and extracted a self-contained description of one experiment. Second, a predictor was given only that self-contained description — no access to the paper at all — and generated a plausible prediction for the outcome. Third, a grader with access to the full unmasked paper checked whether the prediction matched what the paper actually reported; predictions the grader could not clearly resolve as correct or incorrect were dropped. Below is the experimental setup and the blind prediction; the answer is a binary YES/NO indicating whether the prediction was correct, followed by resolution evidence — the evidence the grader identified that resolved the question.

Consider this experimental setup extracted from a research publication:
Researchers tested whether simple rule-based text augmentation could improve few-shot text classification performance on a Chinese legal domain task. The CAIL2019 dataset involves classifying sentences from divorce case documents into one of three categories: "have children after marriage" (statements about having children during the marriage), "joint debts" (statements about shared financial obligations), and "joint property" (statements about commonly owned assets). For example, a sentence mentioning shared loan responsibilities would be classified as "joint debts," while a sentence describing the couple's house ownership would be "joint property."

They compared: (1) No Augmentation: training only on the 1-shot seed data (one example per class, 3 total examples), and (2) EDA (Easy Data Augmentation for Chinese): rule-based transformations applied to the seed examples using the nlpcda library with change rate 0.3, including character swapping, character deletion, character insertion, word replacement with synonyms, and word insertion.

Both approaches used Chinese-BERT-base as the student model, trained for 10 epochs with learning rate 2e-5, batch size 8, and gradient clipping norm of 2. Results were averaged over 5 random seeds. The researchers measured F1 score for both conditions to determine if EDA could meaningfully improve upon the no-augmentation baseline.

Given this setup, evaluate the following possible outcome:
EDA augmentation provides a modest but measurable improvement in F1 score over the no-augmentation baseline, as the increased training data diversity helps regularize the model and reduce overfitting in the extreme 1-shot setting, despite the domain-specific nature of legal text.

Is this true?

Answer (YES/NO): NO